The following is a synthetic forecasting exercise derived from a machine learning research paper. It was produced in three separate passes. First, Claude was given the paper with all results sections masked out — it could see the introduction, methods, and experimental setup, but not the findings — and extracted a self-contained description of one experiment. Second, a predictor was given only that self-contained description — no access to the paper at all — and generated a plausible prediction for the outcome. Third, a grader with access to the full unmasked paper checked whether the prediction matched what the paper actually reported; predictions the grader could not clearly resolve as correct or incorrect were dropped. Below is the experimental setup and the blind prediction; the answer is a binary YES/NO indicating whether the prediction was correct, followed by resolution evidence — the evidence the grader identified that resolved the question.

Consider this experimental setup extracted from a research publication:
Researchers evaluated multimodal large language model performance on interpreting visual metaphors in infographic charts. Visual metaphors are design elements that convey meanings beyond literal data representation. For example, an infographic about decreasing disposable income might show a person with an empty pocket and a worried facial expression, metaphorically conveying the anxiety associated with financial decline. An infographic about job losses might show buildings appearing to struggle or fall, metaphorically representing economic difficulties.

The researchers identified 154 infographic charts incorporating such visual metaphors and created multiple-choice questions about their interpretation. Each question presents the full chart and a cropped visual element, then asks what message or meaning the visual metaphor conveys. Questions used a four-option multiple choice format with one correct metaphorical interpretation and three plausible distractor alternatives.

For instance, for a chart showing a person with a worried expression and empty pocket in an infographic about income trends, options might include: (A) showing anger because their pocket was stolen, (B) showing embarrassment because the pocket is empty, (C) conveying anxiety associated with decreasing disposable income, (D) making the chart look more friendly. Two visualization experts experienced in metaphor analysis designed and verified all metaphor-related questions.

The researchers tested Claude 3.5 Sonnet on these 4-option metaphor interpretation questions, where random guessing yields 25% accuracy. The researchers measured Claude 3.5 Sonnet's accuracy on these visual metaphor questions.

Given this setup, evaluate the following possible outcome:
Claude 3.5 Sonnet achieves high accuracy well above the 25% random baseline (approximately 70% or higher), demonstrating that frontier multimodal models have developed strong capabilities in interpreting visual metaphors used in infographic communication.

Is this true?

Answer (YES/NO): NO